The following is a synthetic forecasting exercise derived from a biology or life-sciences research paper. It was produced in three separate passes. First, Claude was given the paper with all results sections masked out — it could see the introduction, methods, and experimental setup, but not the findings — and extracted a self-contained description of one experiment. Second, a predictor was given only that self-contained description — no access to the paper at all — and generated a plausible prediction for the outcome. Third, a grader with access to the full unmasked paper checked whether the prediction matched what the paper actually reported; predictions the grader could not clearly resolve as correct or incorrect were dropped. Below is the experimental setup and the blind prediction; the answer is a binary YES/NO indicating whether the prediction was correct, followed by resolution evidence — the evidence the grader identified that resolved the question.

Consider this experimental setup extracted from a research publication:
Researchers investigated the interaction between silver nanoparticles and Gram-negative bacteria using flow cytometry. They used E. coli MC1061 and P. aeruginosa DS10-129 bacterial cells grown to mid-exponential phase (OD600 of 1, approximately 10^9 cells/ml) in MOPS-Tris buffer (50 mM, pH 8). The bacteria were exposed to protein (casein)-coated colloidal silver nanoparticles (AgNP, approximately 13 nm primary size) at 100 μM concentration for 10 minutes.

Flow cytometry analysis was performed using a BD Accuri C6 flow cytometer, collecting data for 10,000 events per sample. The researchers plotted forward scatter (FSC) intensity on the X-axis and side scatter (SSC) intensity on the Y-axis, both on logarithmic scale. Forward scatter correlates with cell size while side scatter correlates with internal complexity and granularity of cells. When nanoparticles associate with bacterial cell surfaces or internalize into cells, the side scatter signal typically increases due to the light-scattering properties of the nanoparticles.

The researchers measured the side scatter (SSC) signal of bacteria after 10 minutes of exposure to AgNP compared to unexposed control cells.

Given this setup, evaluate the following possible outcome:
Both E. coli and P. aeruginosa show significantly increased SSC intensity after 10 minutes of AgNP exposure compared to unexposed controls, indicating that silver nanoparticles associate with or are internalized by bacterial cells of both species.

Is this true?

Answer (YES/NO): NO